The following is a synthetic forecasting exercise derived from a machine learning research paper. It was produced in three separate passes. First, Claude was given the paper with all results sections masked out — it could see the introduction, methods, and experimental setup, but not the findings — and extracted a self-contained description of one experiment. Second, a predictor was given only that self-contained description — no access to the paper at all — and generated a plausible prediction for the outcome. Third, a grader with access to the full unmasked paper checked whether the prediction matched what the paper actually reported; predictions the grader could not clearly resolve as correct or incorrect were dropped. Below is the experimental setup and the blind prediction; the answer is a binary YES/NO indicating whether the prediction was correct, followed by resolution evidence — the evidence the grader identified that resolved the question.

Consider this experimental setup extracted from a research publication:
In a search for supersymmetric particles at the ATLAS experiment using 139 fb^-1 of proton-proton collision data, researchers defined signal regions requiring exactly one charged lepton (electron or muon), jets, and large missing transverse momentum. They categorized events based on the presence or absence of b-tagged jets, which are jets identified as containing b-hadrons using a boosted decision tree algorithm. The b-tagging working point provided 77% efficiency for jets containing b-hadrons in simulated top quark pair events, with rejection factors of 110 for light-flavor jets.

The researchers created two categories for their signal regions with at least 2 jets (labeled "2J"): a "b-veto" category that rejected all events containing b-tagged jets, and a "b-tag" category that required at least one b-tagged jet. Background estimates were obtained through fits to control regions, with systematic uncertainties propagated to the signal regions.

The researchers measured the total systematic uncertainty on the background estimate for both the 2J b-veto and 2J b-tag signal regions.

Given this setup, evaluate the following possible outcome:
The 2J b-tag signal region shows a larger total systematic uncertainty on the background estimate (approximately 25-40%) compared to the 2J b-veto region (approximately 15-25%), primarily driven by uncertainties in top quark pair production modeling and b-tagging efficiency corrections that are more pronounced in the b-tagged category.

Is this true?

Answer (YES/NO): NO